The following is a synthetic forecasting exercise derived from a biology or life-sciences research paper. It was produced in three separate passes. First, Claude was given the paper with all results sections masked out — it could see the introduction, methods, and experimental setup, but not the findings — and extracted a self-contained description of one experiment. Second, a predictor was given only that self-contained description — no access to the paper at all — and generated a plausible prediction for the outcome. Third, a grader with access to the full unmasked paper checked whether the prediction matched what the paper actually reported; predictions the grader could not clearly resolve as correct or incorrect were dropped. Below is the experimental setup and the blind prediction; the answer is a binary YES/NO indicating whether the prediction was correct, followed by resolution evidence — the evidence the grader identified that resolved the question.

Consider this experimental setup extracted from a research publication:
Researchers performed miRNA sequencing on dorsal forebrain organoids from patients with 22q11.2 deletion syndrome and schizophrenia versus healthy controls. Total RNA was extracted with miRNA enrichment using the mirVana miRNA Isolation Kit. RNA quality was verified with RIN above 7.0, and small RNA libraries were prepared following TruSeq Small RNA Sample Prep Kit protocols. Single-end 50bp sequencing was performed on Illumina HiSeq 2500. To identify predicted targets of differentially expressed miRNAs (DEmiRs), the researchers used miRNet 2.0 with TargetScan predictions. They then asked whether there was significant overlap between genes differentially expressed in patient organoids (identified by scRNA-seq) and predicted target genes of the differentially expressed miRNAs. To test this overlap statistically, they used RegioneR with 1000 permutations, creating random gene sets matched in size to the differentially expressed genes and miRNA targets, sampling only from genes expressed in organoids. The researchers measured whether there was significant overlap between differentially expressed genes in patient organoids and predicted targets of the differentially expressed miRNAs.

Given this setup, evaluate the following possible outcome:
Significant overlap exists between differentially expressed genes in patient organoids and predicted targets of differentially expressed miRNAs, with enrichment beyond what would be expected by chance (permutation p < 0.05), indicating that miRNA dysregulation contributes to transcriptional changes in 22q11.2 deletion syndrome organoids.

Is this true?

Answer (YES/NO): YES